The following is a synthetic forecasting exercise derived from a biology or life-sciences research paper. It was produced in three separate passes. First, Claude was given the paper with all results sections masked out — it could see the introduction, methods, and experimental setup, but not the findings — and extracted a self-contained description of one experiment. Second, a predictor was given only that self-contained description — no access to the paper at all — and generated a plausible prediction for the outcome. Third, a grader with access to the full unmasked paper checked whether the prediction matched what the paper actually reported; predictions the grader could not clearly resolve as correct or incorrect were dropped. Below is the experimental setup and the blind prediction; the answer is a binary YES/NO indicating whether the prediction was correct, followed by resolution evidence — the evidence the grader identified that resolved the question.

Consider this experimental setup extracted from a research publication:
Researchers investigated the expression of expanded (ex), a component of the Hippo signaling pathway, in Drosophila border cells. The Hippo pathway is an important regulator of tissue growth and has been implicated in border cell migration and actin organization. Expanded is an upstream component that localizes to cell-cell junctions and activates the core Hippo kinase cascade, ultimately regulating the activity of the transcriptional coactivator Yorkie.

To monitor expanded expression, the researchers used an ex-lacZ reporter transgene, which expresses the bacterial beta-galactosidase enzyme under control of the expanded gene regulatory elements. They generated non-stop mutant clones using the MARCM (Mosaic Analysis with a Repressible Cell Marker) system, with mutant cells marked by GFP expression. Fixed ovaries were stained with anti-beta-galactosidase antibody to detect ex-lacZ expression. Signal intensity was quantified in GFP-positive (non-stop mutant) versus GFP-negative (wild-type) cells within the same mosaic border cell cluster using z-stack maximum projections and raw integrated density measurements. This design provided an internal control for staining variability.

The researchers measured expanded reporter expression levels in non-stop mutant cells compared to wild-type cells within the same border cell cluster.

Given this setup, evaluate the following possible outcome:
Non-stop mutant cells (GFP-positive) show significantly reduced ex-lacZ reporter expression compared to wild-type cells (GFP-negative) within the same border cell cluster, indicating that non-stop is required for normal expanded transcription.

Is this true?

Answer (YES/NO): YES